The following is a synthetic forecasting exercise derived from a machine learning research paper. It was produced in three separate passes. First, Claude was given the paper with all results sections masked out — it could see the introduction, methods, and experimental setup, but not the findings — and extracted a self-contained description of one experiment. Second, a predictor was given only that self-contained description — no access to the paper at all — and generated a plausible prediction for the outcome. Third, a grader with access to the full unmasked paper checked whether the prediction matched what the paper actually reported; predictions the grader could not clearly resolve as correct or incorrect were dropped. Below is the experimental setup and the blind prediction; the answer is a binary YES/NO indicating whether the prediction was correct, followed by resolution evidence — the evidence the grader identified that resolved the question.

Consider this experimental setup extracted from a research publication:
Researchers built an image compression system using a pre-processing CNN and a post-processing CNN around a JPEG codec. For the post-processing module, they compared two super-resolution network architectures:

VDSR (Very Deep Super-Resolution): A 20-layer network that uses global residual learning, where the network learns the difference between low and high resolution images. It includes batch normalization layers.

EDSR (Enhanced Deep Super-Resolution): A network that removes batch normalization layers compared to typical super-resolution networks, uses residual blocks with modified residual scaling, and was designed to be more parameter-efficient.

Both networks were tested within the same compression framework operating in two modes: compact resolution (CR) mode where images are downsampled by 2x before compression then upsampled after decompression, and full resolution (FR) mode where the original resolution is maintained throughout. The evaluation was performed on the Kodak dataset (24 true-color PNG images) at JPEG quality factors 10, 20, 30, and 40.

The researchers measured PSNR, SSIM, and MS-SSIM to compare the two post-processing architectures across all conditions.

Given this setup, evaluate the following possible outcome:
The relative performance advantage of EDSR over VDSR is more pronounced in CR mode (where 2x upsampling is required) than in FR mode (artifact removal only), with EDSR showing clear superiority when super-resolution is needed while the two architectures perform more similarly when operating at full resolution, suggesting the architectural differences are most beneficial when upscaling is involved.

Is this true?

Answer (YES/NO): NO